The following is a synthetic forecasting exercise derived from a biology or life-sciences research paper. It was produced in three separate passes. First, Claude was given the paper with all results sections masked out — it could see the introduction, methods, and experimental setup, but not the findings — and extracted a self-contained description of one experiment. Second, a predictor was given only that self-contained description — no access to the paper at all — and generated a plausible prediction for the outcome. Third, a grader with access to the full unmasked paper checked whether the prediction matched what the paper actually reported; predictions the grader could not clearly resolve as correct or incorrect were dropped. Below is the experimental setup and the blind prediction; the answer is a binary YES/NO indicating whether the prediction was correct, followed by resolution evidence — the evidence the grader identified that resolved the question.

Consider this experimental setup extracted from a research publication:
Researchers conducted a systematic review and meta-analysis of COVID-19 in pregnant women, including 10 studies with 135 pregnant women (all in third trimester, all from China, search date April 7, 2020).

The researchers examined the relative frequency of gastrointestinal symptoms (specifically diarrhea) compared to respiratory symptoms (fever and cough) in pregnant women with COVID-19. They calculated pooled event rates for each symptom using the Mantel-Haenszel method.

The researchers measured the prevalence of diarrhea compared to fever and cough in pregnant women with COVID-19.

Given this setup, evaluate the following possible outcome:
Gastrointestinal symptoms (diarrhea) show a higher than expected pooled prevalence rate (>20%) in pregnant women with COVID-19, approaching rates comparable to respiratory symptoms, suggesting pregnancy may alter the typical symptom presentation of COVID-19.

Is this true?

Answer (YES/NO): NO